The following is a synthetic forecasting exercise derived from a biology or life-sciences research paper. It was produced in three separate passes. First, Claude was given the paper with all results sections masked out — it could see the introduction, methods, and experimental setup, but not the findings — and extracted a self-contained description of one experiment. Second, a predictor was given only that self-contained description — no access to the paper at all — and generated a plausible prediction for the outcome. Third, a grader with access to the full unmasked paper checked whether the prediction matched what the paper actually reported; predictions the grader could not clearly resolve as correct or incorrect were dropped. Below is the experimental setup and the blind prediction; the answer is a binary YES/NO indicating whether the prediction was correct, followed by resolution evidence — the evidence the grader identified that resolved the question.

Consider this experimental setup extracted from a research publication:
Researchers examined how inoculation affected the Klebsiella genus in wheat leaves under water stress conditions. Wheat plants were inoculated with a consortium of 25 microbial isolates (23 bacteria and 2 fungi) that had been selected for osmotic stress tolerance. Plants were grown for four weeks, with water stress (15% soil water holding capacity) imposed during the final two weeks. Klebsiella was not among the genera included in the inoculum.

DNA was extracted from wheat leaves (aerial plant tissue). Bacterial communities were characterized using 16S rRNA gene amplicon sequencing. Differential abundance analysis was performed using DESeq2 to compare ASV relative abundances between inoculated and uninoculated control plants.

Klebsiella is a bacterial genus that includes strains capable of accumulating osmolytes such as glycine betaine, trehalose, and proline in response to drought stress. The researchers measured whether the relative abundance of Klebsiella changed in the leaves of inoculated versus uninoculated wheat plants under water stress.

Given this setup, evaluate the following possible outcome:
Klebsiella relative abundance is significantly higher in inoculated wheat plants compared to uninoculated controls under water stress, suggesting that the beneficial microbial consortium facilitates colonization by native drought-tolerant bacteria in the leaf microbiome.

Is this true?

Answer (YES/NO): YES